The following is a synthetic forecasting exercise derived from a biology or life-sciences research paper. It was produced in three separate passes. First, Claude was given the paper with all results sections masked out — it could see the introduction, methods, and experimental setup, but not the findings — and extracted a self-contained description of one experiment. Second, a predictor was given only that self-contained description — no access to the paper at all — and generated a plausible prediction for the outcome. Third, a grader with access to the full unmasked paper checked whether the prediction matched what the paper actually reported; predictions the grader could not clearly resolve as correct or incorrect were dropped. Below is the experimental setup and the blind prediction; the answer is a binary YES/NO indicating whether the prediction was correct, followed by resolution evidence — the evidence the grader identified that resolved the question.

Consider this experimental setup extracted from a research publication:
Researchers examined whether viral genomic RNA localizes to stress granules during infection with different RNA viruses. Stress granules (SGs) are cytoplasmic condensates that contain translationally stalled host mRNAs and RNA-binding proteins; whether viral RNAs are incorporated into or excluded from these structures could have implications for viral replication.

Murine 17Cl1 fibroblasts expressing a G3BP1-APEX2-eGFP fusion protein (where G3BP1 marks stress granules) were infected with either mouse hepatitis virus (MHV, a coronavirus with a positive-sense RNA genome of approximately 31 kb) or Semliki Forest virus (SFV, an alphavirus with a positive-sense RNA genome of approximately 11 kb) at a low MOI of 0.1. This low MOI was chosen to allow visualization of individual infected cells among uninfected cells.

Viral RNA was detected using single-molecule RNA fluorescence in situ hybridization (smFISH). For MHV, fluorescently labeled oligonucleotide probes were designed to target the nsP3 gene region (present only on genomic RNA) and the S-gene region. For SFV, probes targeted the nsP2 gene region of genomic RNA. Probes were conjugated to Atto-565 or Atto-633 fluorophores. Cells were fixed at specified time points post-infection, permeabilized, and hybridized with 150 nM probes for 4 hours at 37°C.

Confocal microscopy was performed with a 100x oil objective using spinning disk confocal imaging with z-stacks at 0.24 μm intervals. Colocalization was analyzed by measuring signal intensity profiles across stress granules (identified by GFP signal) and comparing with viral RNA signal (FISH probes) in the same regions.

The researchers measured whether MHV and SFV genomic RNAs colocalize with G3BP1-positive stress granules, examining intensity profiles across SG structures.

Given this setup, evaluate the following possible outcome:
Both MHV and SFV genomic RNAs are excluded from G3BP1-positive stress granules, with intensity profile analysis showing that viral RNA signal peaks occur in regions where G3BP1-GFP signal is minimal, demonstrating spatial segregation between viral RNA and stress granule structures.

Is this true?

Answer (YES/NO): NO